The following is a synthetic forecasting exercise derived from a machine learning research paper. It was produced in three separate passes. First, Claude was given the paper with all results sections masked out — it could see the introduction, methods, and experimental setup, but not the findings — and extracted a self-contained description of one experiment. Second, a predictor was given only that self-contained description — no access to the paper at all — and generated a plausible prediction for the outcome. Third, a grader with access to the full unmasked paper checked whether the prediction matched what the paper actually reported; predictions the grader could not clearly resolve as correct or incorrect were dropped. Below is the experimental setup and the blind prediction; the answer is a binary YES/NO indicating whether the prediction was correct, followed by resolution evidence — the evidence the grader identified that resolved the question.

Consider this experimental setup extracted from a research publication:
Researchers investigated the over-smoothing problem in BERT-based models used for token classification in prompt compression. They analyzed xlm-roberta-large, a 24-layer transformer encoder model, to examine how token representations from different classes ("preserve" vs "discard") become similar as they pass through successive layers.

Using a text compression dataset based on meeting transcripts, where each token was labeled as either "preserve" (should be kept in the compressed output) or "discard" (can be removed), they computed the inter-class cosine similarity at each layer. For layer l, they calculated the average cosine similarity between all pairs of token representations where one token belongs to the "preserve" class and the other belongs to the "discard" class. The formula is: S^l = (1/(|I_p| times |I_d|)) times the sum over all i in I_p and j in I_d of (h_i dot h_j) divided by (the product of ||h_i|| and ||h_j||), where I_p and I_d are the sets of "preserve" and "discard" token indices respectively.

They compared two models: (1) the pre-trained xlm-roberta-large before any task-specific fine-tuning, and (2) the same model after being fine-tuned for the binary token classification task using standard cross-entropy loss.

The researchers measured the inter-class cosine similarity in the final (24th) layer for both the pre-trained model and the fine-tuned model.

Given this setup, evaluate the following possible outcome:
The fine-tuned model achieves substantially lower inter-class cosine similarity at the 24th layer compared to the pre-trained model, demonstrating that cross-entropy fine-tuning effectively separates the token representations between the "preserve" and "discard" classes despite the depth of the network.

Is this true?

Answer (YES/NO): NO